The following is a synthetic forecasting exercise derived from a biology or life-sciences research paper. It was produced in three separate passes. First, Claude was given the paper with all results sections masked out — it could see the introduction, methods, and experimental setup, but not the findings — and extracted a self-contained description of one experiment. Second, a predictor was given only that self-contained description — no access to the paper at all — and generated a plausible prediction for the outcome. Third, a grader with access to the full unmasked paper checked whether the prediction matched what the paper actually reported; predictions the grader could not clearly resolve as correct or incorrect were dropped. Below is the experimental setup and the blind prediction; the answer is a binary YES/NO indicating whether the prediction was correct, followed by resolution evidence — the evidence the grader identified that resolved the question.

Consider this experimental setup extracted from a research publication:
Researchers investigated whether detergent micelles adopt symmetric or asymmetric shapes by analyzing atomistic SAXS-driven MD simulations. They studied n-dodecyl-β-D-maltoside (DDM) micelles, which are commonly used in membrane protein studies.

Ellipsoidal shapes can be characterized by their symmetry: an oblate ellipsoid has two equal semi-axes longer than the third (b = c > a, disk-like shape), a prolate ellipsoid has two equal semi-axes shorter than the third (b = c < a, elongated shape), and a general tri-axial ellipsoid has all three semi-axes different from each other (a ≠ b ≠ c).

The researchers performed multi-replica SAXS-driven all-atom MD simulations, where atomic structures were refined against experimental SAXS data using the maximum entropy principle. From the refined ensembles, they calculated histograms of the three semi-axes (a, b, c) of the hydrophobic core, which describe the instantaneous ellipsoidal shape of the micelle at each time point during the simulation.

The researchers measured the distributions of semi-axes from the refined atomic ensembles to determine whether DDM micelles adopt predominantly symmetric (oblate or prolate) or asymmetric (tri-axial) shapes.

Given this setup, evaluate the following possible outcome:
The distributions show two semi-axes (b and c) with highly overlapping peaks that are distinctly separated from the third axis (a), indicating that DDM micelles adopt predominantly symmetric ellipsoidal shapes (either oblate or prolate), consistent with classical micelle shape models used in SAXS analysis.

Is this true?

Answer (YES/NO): NO